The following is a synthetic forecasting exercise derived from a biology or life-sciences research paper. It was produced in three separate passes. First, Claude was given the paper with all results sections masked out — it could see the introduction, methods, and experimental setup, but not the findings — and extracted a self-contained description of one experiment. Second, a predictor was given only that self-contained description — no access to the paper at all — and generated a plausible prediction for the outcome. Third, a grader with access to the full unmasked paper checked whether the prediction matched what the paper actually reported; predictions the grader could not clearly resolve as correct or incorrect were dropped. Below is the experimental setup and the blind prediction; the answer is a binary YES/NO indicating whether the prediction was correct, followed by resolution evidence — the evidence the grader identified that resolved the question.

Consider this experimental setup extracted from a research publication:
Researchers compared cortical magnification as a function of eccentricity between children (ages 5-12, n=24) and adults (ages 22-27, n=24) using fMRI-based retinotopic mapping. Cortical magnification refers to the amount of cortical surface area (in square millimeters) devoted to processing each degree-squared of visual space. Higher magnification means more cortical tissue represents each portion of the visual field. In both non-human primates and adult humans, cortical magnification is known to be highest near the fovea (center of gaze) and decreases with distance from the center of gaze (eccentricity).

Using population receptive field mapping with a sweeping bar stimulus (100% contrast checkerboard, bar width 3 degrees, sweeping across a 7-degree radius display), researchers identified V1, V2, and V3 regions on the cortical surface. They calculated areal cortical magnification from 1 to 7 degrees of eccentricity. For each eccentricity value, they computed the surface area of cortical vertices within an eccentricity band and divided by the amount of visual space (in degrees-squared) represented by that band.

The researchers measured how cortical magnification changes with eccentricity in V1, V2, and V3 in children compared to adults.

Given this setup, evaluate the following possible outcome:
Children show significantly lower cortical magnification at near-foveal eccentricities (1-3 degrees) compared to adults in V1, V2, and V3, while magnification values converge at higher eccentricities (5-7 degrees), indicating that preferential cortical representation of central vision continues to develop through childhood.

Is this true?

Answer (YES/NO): NO